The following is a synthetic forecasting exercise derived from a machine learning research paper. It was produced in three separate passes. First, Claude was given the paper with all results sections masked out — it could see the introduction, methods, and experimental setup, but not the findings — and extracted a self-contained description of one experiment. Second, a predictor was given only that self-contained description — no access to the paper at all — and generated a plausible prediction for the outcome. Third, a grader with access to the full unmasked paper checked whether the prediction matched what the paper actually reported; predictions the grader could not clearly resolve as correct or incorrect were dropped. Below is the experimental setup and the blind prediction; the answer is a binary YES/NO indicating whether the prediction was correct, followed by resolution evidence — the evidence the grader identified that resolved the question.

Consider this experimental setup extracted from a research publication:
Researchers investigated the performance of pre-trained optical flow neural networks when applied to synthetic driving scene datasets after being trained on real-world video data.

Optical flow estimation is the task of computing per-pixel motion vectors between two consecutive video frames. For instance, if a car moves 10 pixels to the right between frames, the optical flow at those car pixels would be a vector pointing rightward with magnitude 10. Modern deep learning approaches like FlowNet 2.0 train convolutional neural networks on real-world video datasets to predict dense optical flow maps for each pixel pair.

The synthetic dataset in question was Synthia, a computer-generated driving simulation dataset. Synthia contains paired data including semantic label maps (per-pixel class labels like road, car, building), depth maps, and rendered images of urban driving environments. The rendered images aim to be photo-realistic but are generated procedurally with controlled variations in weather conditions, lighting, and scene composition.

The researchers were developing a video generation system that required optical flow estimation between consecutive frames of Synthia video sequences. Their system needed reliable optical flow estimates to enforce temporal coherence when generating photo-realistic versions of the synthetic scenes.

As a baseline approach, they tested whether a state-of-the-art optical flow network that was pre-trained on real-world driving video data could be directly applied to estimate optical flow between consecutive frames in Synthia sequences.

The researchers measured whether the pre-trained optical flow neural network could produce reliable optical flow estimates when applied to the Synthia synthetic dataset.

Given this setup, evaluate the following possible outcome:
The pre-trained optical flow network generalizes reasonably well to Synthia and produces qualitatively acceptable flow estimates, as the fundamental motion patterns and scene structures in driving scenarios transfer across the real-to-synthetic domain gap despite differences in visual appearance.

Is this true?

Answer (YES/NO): NO